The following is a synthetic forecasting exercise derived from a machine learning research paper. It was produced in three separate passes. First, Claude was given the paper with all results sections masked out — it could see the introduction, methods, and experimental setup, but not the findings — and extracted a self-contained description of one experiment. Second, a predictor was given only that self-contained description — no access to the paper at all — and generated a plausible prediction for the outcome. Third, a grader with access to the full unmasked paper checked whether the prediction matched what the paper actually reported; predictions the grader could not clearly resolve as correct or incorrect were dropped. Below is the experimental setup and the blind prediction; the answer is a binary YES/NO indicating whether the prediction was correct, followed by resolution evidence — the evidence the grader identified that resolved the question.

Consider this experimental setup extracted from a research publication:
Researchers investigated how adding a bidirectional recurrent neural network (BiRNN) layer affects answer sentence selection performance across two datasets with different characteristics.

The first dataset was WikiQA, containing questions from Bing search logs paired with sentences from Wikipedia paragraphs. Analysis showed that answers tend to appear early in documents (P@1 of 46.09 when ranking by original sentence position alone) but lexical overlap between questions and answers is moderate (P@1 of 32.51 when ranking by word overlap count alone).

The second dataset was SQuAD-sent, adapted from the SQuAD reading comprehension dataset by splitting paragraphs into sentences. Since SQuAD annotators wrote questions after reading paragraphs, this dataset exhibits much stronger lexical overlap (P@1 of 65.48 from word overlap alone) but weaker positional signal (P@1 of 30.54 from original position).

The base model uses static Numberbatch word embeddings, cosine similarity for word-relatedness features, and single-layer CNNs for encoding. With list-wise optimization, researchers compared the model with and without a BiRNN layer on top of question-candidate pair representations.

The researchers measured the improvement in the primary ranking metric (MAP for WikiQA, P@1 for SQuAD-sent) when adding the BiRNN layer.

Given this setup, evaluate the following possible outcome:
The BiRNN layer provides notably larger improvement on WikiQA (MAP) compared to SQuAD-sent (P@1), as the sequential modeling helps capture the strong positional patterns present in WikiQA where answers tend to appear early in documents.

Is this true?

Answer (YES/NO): YES